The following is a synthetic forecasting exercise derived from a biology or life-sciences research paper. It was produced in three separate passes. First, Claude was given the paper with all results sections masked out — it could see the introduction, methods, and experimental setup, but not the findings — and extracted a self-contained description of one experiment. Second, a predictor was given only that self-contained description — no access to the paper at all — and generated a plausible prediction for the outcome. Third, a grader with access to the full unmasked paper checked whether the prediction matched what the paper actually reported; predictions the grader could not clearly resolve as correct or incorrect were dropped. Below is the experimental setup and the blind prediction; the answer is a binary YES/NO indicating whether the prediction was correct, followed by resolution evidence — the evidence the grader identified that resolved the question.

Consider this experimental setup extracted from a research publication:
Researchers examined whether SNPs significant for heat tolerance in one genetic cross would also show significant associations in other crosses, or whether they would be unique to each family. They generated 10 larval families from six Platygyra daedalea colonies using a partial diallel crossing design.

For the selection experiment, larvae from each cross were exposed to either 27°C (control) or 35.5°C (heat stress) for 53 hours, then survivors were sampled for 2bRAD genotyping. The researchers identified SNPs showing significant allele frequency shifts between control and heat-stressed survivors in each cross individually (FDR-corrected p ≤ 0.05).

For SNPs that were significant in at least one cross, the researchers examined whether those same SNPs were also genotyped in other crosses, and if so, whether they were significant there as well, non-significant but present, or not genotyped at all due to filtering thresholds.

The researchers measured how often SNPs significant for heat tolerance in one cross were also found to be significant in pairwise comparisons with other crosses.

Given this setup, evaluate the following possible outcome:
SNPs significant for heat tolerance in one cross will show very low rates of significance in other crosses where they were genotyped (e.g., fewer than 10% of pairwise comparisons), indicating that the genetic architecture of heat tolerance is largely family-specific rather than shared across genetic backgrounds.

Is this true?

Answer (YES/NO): YES